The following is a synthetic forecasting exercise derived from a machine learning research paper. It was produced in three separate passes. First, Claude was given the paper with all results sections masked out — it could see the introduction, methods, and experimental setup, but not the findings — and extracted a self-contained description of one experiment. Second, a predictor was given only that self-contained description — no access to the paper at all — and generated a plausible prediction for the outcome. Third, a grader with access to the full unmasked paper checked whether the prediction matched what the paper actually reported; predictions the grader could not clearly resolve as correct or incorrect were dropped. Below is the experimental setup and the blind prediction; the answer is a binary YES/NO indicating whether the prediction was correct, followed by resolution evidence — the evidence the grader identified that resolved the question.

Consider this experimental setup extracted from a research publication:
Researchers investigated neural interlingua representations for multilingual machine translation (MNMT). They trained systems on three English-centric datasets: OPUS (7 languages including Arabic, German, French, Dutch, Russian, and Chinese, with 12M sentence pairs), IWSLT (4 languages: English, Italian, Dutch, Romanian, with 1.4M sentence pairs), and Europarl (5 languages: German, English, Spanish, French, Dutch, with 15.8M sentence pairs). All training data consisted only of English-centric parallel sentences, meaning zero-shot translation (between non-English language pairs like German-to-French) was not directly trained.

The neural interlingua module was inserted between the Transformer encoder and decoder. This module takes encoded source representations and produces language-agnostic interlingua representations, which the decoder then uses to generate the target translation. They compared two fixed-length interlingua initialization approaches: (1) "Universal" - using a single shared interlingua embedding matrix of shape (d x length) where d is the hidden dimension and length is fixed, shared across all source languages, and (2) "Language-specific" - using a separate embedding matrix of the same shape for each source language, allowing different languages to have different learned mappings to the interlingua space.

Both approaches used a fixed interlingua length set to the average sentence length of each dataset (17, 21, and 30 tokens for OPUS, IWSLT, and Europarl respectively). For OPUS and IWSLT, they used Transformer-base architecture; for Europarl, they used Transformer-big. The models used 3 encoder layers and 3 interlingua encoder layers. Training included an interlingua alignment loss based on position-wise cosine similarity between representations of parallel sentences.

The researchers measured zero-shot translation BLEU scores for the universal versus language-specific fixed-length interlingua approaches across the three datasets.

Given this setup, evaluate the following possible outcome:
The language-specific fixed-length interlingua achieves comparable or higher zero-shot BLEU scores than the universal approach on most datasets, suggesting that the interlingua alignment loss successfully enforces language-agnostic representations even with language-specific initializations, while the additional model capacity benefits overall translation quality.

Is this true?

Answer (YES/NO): NO